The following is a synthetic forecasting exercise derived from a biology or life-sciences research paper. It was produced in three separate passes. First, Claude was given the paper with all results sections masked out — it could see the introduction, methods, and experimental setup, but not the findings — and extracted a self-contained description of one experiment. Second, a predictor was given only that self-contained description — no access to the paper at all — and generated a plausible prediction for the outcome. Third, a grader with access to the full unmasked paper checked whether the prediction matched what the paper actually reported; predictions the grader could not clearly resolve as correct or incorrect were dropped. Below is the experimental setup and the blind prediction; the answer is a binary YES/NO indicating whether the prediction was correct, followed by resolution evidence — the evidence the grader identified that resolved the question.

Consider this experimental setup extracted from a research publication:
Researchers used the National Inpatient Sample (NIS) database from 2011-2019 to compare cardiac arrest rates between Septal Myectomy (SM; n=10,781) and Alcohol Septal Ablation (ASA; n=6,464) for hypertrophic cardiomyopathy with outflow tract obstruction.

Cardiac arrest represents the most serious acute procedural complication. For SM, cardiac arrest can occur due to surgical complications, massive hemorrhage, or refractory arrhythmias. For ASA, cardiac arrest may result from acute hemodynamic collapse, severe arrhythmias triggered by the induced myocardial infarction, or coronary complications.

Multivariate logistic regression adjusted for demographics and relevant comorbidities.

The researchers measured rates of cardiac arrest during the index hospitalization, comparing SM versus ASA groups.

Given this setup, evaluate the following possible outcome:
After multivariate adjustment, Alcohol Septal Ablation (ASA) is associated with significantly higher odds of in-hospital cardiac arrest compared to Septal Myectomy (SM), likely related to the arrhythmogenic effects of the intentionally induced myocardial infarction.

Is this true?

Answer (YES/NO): NO